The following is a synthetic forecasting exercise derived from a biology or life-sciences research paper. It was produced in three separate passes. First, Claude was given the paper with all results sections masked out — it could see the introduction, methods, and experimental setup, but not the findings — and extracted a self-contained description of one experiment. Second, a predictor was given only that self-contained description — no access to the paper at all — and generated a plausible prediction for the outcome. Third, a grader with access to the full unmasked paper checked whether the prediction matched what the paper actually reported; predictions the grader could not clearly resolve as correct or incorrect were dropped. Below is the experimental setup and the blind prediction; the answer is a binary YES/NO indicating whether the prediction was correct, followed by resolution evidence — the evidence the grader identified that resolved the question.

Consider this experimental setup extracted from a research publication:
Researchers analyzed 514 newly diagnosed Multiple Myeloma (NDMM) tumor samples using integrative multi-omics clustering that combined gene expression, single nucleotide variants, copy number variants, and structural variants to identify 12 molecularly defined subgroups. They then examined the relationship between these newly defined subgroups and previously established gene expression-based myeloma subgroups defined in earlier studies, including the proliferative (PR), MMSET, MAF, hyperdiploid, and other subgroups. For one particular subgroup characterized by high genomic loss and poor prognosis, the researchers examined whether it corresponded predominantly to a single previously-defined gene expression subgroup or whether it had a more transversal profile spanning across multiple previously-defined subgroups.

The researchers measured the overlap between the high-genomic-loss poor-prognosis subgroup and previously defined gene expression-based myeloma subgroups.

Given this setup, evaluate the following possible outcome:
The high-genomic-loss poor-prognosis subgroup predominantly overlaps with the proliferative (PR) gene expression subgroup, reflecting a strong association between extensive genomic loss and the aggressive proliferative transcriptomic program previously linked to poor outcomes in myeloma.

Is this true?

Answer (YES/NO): NO